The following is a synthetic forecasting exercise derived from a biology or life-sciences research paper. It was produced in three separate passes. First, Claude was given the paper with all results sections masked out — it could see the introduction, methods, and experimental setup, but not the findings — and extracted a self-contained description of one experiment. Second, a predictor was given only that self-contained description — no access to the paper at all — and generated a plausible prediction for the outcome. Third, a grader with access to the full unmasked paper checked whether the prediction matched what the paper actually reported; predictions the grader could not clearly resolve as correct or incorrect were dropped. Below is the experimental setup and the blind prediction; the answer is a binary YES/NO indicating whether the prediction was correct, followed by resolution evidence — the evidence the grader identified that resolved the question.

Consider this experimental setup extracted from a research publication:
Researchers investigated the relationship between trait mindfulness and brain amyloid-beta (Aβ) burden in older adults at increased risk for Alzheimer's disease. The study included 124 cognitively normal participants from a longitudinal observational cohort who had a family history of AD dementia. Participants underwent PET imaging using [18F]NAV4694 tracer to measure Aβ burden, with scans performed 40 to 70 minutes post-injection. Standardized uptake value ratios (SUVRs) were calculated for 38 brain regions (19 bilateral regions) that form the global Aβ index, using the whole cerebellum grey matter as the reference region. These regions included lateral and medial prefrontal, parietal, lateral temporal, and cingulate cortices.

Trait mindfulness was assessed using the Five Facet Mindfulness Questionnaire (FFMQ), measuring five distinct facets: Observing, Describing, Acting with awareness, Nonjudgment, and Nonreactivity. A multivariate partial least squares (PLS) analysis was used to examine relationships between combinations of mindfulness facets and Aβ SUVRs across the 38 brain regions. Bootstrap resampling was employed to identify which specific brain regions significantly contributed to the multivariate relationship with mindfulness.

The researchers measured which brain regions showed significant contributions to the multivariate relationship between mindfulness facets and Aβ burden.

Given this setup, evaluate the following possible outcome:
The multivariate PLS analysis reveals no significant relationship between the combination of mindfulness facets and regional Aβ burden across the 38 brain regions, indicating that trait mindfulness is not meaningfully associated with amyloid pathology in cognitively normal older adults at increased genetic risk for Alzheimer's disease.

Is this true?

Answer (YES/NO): NO